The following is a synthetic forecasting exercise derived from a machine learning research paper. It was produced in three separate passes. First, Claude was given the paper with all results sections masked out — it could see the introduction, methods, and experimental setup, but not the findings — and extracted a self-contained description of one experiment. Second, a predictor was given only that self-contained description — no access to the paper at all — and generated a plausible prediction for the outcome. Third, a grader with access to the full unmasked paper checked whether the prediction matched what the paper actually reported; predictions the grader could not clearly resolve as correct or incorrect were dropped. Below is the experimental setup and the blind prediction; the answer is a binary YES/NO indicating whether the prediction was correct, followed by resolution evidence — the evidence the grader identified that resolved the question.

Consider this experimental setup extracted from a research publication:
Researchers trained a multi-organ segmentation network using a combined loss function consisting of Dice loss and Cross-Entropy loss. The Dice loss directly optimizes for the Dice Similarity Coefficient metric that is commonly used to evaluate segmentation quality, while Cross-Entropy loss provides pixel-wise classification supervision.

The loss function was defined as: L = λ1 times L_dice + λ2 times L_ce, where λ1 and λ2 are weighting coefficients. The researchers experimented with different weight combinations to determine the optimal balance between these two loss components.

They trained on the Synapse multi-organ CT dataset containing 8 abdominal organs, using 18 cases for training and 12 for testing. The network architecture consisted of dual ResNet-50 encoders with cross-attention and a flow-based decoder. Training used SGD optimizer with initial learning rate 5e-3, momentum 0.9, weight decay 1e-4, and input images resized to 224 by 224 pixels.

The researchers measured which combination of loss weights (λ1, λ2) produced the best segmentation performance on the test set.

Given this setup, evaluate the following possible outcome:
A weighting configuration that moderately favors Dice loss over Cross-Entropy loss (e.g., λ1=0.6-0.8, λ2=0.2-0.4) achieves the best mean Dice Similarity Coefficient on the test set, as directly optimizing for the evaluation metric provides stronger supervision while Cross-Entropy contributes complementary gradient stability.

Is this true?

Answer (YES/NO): NO